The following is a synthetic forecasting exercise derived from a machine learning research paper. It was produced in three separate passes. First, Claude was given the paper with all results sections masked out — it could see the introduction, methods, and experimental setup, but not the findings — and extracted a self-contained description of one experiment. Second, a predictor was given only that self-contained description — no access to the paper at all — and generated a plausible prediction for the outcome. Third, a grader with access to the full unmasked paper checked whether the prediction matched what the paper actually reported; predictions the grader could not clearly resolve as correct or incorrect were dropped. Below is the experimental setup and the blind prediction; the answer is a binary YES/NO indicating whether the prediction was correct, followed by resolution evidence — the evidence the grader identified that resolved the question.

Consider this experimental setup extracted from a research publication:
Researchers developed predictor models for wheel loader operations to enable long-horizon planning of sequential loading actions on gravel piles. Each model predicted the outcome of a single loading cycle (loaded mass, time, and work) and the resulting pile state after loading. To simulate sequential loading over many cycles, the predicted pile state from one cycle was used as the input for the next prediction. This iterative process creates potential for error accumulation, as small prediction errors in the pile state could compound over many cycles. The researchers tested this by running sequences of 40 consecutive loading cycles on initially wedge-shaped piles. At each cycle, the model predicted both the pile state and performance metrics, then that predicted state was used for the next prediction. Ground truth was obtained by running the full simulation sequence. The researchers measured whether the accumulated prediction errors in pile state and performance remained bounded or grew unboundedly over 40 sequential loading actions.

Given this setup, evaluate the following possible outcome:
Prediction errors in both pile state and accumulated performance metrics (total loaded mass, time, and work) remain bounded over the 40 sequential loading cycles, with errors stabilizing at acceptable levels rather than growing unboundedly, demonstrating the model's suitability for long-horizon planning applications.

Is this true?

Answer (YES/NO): NO